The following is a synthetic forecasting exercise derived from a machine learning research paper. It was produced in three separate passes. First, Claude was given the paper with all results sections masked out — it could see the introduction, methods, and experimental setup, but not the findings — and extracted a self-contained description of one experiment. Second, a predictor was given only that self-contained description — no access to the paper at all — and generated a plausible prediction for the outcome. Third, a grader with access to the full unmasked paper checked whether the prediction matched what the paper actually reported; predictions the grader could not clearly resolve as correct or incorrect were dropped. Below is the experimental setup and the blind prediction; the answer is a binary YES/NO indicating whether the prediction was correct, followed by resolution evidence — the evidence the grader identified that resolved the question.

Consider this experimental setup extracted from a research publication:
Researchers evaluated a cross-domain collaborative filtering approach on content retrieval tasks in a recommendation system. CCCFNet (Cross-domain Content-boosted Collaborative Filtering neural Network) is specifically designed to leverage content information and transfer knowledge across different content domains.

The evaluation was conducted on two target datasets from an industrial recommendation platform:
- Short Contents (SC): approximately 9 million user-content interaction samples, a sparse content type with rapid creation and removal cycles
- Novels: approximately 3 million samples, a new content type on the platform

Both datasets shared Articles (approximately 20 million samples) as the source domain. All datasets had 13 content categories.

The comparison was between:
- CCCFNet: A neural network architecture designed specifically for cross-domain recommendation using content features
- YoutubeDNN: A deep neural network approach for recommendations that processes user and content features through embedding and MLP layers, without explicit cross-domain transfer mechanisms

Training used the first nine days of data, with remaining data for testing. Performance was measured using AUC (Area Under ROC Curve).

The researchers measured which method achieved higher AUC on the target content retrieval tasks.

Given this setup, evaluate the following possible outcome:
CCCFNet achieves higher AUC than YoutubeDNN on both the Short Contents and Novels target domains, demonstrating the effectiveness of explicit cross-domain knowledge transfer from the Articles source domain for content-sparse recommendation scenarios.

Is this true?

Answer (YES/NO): NO